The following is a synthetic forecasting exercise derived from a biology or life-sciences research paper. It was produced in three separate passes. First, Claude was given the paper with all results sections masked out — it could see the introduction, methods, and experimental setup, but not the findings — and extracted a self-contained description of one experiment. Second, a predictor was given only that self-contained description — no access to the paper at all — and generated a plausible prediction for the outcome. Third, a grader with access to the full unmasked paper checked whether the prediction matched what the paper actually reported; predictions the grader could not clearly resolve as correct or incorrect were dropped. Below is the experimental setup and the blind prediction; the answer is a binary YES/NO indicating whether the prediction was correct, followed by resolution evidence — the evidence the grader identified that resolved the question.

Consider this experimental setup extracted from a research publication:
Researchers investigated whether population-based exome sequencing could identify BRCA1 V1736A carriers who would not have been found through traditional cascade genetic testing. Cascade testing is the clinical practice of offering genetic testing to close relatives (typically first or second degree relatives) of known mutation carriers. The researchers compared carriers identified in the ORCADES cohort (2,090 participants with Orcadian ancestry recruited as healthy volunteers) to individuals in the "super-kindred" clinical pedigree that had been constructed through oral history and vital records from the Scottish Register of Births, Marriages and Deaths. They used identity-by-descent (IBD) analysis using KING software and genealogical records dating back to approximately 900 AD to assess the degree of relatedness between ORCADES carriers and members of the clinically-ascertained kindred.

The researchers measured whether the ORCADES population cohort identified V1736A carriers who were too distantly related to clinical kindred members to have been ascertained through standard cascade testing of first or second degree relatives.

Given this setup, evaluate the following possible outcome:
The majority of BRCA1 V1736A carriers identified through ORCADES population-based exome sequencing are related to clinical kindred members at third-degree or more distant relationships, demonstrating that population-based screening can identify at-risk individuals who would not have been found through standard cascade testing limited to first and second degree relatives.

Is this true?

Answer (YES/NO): YES